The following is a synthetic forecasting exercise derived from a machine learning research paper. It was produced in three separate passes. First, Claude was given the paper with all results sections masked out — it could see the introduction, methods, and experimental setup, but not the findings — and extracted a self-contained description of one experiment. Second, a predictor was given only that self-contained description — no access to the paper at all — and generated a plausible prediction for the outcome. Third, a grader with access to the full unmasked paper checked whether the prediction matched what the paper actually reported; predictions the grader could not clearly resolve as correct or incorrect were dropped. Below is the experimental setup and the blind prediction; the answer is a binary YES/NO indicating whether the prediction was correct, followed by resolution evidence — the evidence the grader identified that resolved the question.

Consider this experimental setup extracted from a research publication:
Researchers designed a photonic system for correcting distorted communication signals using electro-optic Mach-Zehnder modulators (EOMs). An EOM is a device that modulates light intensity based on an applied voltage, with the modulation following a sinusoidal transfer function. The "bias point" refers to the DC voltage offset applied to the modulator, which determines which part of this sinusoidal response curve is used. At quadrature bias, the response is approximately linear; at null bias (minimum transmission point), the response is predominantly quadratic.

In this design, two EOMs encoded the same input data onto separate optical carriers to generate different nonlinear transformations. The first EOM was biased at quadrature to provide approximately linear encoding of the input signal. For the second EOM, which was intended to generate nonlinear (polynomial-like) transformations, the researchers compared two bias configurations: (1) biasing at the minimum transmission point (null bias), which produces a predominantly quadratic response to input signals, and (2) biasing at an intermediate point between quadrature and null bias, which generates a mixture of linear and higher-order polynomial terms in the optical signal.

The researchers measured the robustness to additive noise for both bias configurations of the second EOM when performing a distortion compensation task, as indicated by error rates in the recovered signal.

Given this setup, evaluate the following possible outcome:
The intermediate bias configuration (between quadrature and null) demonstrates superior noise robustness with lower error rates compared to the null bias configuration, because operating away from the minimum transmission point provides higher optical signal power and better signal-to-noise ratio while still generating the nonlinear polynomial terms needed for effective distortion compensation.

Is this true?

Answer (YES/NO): YES